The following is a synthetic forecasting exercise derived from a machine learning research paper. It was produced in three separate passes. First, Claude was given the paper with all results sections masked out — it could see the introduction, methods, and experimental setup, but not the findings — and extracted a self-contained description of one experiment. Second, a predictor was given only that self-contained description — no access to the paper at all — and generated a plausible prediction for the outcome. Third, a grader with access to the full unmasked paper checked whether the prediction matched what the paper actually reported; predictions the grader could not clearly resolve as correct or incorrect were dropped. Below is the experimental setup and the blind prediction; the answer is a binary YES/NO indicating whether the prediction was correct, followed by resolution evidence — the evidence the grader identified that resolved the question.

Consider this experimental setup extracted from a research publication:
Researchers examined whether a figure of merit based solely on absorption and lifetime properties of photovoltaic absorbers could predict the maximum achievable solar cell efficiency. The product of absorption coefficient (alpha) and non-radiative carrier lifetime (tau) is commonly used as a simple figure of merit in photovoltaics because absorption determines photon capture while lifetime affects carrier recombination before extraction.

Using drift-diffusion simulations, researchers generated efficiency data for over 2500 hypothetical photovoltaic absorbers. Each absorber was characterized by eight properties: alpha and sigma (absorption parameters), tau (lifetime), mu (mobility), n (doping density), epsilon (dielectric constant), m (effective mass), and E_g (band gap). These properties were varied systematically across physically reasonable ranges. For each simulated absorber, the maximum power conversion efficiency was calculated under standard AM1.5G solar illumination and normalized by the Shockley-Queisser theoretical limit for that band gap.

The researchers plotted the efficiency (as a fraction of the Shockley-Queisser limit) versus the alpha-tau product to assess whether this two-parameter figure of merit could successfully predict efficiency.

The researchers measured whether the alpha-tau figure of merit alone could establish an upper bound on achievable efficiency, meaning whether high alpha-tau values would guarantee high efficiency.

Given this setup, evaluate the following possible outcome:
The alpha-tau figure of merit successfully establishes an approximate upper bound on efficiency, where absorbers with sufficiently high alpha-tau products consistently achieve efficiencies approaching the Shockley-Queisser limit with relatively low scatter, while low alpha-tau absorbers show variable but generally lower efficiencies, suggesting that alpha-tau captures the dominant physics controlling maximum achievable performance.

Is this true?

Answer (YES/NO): NO